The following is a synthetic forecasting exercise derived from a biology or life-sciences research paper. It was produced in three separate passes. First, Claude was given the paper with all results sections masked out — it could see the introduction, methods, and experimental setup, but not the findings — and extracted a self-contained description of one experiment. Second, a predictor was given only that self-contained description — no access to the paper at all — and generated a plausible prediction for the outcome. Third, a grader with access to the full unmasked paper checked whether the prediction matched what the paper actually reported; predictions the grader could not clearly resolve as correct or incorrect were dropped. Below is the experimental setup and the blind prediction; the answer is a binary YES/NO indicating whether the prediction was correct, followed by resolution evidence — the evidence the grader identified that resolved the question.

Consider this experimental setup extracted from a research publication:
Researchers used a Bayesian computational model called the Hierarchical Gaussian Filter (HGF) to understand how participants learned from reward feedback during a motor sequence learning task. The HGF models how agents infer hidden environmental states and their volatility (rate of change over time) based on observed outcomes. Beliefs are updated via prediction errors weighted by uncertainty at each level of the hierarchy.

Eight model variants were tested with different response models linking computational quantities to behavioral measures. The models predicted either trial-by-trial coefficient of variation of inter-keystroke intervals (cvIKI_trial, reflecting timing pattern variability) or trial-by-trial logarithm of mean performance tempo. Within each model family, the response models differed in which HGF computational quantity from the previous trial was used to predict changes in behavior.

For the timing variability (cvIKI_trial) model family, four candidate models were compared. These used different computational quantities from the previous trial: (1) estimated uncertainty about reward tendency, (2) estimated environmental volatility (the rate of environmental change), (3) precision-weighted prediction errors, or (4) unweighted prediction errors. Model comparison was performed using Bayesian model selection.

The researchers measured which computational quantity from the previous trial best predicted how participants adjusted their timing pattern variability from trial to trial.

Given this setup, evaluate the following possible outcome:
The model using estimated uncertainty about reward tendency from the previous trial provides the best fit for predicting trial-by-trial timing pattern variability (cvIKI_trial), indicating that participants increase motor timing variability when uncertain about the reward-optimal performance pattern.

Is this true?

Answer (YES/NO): NO